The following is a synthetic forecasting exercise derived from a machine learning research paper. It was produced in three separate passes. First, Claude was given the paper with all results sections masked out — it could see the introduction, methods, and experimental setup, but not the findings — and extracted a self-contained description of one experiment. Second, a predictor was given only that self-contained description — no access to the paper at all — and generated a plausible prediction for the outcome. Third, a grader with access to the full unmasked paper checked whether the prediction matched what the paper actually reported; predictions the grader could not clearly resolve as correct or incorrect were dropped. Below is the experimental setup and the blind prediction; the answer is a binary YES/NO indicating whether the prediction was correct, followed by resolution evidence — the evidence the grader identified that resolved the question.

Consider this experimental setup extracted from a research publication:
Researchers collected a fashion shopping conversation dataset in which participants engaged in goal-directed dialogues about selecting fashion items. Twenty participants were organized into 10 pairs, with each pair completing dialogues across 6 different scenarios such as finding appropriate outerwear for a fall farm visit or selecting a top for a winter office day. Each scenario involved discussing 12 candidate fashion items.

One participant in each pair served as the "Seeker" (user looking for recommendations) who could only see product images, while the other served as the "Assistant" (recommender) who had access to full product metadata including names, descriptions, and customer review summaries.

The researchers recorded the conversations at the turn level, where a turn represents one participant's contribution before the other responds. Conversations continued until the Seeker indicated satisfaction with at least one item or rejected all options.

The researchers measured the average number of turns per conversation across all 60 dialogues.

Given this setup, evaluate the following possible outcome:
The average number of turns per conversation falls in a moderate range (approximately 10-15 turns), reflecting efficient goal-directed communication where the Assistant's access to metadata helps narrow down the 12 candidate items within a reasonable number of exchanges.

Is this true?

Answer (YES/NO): YES